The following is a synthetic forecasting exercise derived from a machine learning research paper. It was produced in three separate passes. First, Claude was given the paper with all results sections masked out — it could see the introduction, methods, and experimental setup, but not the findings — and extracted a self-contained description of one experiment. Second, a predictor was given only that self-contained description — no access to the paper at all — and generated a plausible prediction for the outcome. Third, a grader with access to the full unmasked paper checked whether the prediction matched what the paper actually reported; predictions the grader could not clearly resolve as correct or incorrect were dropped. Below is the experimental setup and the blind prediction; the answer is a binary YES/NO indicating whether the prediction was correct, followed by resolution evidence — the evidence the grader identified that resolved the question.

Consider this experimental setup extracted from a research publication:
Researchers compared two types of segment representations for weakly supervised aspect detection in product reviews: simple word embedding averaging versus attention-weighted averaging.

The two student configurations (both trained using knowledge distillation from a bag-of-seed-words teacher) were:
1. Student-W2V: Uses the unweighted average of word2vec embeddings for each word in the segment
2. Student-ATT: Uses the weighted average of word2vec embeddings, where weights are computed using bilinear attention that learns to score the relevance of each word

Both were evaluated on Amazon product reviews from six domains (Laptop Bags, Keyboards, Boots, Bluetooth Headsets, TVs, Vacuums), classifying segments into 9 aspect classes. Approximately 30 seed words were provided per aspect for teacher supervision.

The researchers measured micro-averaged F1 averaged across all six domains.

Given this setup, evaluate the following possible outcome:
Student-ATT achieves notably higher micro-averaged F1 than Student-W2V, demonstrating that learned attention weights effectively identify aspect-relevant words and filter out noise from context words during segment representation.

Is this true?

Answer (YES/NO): NO